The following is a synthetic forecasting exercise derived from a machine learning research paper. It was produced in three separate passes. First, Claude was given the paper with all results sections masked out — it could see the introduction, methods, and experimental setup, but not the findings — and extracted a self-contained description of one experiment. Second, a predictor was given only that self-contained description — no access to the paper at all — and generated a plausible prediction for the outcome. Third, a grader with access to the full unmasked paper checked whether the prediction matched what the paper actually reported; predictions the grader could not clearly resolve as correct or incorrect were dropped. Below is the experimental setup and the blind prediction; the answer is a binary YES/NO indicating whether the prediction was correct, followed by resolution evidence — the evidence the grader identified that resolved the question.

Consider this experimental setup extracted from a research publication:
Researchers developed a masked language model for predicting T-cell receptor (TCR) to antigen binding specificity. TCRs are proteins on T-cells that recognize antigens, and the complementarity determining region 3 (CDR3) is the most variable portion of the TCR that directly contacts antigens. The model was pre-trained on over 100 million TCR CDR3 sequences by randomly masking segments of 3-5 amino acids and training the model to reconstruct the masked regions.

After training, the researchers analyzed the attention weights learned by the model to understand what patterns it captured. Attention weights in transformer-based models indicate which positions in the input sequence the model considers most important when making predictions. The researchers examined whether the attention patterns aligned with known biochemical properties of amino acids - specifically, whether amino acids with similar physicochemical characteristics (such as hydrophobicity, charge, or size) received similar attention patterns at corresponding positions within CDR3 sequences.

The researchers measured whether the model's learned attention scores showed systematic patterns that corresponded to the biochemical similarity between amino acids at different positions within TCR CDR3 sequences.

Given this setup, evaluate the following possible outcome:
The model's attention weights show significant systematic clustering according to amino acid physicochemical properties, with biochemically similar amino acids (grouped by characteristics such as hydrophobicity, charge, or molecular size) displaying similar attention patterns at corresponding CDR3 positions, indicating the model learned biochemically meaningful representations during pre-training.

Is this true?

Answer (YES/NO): YES